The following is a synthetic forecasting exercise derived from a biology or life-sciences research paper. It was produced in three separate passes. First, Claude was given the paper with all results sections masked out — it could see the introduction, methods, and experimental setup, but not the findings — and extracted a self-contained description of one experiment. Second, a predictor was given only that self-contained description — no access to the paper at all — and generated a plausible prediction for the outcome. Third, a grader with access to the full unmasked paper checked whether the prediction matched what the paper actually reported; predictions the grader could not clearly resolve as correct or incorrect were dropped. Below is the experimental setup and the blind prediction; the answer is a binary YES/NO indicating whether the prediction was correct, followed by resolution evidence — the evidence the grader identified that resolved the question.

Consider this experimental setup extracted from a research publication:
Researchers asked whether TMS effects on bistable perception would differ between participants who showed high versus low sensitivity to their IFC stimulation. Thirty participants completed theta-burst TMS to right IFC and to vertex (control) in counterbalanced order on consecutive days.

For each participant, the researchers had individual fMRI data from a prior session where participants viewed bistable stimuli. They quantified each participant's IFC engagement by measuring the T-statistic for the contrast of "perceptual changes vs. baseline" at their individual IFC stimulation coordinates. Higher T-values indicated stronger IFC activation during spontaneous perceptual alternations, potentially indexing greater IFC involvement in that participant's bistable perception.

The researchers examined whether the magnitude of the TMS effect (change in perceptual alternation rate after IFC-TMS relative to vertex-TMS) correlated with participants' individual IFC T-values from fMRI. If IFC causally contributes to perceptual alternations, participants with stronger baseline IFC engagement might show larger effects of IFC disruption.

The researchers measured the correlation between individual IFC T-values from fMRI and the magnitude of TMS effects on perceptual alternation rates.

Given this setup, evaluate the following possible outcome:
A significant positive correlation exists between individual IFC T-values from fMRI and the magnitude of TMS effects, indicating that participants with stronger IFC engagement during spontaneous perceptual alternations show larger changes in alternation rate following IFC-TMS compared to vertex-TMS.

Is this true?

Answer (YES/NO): YES